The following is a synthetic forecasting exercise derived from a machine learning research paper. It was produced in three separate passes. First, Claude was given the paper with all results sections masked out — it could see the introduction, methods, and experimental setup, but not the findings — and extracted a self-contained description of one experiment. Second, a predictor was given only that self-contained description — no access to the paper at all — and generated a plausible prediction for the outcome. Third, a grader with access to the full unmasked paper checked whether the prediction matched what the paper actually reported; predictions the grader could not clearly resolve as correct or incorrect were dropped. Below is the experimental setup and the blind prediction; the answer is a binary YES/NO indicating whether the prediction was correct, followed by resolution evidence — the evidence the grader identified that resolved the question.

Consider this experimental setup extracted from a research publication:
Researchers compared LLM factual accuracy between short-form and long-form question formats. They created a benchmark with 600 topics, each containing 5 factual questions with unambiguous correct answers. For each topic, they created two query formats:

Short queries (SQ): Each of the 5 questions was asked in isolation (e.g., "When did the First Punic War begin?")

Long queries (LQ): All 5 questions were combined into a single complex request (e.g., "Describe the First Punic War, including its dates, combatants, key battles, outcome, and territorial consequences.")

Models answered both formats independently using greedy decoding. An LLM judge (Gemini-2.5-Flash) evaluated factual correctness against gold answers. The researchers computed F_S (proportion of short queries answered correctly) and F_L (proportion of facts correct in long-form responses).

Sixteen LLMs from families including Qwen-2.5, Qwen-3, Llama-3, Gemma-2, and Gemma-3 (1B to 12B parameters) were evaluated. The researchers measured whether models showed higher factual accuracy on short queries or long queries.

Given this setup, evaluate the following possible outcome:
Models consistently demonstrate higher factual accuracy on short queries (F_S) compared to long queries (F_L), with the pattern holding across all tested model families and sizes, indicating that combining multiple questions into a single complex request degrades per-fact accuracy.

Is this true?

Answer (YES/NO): NO